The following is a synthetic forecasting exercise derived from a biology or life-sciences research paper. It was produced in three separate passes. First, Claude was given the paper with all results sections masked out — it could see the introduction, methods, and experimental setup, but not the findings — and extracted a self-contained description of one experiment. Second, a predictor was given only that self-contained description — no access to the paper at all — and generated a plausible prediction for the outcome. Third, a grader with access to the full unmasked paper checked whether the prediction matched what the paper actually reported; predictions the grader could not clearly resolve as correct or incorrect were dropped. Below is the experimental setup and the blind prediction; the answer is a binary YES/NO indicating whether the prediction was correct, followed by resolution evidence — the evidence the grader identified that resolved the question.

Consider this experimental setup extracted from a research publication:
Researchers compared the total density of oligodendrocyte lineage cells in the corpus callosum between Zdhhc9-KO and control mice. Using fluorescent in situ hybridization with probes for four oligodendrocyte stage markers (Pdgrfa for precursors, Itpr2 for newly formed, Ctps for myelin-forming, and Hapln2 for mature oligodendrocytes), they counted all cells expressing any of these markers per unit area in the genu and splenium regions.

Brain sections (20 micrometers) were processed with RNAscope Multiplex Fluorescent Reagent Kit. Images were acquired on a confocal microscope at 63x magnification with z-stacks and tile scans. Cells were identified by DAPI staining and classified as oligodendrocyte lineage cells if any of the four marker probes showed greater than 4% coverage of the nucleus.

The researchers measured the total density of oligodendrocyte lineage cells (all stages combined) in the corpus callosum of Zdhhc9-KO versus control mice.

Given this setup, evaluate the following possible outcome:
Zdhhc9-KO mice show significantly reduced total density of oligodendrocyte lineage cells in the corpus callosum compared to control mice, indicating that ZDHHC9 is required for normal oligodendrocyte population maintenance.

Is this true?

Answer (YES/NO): NO